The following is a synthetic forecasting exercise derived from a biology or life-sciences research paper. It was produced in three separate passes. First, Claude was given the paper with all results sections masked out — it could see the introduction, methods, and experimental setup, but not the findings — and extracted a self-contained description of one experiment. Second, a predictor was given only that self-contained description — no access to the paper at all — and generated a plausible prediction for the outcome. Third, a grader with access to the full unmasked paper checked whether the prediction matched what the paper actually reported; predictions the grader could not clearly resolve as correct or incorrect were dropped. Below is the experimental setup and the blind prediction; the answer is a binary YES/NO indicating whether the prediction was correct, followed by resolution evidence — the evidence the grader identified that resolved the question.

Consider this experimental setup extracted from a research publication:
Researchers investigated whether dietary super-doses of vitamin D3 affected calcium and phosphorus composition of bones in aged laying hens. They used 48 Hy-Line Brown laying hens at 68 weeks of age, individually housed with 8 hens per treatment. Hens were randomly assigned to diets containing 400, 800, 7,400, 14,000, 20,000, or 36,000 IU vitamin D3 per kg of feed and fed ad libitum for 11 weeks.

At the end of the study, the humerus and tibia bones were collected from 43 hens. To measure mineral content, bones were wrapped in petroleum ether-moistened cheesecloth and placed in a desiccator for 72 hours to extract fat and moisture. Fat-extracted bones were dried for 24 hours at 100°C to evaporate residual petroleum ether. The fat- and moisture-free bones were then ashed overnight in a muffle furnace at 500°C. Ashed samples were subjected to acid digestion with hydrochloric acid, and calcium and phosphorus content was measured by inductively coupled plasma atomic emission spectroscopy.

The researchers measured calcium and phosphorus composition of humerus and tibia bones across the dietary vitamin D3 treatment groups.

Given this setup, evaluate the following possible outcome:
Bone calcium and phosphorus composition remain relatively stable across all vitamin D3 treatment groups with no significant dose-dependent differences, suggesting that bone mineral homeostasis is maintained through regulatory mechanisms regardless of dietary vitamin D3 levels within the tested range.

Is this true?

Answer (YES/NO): YES